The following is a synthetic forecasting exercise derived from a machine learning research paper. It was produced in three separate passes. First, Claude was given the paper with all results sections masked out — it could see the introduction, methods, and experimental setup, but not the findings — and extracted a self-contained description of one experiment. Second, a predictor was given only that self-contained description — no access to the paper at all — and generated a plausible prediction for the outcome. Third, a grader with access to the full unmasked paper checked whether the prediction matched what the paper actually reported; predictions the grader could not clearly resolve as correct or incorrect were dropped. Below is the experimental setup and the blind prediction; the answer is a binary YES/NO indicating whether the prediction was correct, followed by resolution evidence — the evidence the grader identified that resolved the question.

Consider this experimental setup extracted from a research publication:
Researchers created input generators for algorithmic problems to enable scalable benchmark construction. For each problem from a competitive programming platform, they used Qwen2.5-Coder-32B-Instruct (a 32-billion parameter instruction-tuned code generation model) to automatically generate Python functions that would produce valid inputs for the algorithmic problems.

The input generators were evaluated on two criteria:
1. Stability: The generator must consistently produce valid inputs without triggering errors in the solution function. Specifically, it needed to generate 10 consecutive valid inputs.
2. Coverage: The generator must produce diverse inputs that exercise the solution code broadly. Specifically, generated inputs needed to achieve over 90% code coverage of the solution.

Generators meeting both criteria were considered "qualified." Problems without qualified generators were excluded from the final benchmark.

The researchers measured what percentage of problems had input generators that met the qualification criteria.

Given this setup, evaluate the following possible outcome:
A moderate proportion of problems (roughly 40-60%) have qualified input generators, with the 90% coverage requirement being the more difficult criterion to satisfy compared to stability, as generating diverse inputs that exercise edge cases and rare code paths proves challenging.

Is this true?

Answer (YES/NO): NO